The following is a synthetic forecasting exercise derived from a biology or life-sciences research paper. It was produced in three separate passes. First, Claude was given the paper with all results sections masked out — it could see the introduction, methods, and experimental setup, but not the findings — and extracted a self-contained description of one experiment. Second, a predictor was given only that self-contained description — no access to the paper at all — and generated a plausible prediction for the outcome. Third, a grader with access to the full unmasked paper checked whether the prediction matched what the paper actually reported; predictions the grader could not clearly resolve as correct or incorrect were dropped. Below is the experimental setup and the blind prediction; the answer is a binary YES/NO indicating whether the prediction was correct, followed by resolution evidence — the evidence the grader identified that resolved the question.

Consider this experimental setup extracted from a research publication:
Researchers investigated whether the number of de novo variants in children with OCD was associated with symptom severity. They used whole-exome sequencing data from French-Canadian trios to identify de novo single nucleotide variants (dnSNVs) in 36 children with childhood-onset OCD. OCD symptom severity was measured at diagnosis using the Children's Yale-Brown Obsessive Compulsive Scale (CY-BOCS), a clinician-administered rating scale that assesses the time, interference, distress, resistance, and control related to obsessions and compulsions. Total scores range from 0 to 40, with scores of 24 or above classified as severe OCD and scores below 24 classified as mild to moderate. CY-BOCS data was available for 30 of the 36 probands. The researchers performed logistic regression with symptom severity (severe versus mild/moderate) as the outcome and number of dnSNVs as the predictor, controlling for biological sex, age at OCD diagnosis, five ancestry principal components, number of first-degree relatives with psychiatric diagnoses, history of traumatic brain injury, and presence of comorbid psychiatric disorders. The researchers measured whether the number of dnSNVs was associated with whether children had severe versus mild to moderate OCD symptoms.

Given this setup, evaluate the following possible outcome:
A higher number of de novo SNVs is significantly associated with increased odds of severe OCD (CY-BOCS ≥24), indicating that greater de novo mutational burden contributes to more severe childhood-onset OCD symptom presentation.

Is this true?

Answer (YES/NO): NO